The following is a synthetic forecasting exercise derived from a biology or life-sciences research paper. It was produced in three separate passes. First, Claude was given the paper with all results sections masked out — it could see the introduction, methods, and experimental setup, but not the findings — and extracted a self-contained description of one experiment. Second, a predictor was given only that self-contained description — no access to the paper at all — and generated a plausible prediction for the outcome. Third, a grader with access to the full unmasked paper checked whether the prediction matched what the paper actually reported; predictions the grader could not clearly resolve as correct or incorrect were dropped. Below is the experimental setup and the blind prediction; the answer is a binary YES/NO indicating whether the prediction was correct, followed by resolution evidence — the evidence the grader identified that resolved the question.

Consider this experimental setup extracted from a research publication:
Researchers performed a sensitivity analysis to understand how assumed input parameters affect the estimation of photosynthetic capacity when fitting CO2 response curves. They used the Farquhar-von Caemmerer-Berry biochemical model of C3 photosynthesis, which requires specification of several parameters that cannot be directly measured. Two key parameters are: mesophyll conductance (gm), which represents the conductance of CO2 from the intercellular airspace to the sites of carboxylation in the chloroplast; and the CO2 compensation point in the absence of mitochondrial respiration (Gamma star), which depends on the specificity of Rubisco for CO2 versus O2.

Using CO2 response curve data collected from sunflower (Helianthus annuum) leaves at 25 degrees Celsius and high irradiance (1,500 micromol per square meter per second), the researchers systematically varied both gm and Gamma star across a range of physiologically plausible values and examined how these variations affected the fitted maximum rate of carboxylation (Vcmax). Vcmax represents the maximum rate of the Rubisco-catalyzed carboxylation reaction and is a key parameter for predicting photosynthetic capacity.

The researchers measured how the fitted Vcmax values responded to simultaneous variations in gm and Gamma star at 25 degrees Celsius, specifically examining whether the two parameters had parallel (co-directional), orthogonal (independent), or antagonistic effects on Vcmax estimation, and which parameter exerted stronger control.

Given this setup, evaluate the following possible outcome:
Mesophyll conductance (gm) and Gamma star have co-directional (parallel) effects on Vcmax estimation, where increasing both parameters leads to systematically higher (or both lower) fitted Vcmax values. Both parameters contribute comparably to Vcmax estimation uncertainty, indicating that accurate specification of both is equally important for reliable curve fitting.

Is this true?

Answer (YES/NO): NO